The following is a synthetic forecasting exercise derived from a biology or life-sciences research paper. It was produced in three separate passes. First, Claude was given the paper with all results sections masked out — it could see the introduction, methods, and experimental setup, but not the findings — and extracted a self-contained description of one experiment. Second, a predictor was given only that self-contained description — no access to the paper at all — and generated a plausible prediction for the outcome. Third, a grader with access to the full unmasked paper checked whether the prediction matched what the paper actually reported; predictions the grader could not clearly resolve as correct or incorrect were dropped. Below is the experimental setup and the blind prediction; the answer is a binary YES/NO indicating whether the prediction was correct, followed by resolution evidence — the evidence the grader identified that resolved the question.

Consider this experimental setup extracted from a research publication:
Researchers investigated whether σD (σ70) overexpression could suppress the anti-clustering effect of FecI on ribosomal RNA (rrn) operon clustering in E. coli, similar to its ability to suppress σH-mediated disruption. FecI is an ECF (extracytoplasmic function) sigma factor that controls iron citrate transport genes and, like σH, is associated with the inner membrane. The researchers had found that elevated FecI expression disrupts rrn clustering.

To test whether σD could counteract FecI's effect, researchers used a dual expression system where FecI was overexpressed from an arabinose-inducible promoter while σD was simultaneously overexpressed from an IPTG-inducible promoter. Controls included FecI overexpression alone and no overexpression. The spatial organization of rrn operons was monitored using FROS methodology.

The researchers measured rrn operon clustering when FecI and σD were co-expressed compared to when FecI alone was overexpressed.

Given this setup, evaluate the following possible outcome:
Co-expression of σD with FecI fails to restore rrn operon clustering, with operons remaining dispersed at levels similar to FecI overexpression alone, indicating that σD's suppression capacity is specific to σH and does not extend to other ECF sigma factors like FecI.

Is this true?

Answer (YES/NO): NO